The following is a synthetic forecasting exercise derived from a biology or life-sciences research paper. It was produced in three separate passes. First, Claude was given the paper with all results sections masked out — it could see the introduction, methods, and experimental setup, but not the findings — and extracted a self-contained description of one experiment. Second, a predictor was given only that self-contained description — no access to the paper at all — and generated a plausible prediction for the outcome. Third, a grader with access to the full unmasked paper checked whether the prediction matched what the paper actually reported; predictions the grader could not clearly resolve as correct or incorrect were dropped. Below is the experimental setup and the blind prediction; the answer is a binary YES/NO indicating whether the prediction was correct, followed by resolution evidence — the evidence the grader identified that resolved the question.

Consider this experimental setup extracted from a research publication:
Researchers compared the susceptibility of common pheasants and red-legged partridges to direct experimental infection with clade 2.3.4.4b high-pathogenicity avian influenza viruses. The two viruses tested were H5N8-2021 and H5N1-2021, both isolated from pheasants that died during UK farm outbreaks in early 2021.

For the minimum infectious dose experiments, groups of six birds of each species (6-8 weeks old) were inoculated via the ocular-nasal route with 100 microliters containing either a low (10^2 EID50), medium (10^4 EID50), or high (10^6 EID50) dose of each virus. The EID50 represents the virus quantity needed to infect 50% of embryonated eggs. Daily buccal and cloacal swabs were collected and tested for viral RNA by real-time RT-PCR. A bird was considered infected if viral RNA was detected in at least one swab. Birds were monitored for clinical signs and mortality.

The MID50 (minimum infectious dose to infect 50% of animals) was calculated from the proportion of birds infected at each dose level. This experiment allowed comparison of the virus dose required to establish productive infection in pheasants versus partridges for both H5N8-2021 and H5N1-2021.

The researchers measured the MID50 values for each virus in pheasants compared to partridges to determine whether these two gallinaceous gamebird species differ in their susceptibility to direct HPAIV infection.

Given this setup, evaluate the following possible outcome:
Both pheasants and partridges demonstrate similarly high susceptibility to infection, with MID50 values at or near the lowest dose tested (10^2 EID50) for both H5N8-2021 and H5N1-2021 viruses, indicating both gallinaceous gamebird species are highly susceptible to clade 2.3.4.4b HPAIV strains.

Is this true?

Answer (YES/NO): NO